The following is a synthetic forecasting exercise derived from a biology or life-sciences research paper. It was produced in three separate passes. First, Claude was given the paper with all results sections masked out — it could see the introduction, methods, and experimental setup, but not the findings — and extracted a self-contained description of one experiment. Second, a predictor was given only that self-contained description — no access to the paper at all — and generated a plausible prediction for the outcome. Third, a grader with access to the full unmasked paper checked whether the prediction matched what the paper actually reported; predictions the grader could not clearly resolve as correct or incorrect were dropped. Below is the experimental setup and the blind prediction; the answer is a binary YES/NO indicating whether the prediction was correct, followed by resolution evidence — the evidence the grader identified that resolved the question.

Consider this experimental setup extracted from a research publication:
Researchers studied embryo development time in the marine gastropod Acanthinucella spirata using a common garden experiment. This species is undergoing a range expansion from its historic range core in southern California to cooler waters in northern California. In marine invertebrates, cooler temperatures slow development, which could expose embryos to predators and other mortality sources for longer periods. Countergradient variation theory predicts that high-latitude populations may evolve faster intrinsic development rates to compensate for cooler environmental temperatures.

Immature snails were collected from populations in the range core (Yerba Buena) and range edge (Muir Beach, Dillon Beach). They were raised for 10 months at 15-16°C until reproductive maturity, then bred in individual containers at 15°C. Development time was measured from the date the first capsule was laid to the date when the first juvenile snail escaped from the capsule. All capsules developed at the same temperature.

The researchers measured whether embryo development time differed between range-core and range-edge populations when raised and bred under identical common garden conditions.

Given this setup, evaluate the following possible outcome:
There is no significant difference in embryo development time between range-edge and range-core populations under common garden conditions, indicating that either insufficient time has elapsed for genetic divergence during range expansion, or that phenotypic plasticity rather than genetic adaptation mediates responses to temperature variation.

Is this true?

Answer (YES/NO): YES